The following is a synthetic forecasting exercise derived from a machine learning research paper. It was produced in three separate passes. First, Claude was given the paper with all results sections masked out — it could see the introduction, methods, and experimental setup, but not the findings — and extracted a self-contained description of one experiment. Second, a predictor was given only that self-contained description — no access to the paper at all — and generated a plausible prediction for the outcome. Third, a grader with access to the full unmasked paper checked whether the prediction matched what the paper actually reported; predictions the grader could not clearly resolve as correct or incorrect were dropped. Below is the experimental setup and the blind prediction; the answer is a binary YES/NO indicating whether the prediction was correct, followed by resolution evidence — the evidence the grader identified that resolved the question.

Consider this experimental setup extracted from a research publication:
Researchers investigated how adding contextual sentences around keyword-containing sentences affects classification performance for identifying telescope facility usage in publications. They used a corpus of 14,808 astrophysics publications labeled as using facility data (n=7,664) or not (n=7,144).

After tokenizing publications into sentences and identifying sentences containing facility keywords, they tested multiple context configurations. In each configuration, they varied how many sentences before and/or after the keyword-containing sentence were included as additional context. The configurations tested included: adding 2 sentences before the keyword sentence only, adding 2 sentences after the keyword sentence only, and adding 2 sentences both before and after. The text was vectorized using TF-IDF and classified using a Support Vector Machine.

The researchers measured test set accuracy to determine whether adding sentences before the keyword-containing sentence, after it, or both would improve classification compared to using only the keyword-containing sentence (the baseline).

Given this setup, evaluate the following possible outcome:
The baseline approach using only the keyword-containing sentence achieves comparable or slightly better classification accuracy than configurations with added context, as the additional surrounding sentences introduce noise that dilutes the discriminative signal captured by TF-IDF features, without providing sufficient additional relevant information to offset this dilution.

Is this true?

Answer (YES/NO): YES